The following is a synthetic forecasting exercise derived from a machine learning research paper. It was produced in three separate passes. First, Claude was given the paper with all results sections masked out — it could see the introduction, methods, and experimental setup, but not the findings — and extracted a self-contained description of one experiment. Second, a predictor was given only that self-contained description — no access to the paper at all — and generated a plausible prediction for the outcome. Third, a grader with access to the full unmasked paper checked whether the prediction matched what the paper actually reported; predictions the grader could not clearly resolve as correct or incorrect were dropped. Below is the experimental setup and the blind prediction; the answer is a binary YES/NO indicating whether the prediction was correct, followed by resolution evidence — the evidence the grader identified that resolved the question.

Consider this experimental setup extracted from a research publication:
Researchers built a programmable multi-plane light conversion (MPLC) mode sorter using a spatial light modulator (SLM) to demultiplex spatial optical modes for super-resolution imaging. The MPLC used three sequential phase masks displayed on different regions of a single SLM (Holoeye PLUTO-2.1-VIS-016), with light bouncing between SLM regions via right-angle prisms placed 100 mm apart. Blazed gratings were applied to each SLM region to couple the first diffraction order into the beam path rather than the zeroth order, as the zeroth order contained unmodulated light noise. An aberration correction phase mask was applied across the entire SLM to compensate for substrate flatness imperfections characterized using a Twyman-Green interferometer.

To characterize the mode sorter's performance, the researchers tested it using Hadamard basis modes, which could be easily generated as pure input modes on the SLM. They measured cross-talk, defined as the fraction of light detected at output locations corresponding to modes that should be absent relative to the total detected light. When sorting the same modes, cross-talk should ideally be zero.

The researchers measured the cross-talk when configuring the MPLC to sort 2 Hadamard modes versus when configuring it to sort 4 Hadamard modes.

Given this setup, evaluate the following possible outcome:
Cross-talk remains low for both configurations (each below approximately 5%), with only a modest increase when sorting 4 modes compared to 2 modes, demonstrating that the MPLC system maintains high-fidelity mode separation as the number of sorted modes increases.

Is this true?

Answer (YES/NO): NO